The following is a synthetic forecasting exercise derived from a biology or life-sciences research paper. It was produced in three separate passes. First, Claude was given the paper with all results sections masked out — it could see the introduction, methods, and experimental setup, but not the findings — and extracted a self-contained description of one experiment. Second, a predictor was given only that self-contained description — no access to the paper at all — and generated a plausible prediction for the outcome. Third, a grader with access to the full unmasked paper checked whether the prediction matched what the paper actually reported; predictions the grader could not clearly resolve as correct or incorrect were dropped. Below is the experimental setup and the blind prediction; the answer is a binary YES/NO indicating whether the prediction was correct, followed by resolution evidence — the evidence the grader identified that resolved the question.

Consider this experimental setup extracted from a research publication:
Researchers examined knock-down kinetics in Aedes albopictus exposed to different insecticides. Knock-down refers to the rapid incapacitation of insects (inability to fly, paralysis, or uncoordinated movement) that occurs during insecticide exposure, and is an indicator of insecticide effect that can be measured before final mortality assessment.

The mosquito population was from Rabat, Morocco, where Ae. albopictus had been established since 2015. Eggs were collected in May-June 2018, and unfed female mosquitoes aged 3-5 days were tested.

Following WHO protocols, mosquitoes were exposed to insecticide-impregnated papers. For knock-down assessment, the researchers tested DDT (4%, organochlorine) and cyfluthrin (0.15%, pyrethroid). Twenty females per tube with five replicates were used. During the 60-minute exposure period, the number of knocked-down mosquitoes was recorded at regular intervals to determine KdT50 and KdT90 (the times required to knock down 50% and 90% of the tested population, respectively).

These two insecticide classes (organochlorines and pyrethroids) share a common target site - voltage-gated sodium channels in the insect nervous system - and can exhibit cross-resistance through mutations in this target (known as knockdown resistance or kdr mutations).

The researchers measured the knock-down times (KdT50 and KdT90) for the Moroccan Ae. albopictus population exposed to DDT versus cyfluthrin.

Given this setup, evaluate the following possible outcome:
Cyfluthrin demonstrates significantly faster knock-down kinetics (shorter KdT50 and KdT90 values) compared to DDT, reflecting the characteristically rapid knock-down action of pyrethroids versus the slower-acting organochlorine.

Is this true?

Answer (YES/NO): YES